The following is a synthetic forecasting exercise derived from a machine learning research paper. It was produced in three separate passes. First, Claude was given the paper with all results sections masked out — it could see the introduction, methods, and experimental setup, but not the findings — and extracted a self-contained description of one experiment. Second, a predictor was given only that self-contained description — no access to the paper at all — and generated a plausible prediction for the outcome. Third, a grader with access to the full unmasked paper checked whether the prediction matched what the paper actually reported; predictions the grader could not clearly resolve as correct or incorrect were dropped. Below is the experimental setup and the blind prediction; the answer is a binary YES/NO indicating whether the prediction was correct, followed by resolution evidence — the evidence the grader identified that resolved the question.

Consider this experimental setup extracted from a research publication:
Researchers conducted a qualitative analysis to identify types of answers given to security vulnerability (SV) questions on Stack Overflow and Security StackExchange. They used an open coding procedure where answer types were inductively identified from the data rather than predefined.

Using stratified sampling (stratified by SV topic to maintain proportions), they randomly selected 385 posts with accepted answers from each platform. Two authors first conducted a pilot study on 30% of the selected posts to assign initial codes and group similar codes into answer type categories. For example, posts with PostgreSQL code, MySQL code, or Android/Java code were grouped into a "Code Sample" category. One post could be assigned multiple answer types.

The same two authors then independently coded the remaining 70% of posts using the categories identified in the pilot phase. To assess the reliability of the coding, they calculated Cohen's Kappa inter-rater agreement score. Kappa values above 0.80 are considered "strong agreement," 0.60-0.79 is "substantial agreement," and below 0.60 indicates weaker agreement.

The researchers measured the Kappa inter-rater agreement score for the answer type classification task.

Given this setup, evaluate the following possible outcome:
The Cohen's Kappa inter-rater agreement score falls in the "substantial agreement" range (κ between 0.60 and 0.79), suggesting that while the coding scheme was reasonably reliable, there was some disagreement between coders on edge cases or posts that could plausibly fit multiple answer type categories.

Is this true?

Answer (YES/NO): NO